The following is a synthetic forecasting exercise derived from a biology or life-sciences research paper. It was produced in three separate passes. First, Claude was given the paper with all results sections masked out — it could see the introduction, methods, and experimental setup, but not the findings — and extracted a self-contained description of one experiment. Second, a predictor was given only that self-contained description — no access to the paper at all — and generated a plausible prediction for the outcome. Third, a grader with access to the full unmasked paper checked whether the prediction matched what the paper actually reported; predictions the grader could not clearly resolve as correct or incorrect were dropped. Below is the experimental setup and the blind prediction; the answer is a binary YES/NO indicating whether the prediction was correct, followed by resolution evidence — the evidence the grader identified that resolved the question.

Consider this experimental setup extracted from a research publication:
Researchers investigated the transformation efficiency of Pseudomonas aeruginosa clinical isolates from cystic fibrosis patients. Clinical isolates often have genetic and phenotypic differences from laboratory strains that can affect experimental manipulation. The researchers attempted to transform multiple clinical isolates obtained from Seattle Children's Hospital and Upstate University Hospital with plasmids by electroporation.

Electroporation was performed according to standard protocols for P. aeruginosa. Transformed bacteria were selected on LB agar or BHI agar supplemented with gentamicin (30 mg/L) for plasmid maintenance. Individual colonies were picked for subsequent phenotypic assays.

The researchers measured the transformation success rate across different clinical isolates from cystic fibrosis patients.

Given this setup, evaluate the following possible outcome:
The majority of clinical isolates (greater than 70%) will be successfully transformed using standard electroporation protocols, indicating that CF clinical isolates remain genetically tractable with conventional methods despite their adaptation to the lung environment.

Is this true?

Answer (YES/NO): NO